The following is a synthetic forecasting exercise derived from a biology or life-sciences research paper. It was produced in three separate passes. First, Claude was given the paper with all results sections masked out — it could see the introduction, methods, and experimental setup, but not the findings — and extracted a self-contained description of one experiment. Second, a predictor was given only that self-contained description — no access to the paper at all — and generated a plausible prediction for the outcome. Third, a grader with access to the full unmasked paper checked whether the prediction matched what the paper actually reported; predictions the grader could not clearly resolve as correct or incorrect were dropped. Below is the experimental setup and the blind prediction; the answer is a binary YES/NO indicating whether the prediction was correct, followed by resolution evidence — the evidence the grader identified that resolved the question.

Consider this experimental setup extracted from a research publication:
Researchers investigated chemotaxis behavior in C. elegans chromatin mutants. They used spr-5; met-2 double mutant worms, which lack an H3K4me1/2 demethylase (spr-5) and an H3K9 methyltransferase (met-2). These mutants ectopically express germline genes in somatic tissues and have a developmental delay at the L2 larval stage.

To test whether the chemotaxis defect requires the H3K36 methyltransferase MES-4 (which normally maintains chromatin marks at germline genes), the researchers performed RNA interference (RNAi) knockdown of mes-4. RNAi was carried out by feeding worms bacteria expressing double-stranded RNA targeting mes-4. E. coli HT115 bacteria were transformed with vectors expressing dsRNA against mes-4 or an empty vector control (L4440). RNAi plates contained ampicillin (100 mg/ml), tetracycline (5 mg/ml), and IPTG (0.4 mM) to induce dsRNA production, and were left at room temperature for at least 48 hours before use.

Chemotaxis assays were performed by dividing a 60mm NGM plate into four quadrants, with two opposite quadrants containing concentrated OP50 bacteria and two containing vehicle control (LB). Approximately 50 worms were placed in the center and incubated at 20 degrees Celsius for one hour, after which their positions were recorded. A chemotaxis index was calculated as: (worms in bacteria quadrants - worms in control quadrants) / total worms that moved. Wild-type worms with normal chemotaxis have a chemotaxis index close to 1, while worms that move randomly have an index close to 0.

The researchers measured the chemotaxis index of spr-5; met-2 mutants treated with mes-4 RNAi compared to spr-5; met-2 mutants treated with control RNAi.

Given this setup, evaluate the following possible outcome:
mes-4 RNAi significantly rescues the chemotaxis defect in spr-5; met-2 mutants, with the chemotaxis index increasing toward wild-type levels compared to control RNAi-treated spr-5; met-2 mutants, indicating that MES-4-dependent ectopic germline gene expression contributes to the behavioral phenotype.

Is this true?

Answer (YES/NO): YES